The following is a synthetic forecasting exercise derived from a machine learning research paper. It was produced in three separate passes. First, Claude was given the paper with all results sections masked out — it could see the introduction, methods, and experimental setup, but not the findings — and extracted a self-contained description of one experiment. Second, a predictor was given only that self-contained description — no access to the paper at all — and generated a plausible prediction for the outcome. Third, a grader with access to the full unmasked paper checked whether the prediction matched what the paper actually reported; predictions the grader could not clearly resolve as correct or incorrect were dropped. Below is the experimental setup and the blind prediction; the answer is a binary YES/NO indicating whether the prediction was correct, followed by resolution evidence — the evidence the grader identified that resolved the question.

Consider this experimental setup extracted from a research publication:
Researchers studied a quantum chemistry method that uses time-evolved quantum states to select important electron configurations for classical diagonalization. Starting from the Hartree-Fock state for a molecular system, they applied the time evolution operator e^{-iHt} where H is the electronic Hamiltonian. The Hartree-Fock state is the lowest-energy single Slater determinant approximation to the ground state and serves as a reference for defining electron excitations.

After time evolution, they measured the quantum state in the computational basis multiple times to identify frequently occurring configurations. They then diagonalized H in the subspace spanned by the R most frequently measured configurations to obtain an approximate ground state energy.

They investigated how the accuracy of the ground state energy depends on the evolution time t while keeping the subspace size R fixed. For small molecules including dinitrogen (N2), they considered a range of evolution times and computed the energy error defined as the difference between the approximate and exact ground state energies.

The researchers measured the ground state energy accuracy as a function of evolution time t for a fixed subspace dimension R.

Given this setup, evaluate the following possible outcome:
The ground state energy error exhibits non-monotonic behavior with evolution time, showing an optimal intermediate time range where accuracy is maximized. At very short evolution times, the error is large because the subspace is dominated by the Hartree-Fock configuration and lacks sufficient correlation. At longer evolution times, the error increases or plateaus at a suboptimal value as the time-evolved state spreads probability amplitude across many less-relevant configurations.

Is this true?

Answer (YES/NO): YES